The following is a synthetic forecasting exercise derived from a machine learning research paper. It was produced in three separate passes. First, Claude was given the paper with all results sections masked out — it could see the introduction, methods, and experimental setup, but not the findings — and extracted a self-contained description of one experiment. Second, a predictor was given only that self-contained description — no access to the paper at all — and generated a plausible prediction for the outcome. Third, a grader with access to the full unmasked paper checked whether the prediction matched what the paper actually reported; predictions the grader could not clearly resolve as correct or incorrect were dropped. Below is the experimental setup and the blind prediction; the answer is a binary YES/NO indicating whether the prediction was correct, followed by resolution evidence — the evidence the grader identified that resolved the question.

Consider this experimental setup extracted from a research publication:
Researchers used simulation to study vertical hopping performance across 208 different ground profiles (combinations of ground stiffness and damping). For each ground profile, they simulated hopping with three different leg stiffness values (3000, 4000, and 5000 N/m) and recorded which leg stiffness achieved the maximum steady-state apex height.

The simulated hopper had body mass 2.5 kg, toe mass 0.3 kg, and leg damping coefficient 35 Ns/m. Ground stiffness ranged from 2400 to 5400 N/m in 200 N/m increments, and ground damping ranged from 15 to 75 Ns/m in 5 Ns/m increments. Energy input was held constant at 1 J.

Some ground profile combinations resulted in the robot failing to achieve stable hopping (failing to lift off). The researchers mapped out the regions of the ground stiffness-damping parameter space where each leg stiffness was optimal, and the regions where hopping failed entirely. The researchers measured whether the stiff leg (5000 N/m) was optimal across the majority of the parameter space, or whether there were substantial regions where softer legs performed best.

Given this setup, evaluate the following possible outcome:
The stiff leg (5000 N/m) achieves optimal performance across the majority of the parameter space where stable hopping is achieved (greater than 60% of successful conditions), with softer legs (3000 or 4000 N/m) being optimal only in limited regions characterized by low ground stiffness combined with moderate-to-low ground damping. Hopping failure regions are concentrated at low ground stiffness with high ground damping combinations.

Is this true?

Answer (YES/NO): NO